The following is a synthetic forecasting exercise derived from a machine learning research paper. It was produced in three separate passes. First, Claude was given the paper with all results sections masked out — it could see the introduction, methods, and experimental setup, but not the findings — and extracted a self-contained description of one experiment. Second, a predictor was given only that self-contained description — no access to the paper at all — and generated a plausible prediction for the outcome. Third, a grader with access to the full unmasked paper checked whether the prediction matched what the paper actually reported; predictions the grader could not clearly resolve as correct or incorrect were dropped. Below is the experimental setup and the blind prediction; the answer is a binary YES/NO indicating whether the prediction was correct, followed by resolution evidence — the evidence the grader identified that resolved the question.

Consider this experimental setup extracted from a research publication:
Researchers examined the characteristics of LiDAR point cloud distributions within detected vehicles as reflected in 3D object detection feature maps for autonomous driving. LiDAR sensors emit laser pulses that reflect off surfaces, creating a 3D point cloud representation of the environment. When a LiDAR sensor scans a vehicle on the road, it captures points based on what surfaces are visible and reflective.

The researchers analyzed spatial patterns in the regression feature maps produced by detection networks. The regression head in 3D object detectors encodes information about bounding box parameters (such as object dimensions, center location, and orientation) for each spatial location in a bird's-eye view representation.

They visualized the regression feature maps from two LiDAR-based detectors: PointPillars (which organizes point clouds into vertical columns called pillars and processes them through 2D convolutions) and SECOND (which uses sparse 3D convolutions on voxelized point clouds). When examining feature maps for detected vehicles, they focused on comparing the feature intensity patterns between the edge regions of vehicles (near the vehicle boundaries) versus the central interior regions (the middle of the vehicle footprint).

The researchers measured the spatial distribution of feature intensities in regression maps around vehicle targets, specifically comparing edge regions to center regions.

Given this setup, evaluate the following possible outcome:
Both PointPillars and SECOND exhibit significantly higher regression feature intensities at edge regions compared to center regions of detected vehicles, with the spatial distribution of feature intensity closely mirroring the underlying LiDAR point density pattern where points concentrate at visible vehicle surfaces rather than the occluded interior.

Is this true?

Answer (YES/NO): YES